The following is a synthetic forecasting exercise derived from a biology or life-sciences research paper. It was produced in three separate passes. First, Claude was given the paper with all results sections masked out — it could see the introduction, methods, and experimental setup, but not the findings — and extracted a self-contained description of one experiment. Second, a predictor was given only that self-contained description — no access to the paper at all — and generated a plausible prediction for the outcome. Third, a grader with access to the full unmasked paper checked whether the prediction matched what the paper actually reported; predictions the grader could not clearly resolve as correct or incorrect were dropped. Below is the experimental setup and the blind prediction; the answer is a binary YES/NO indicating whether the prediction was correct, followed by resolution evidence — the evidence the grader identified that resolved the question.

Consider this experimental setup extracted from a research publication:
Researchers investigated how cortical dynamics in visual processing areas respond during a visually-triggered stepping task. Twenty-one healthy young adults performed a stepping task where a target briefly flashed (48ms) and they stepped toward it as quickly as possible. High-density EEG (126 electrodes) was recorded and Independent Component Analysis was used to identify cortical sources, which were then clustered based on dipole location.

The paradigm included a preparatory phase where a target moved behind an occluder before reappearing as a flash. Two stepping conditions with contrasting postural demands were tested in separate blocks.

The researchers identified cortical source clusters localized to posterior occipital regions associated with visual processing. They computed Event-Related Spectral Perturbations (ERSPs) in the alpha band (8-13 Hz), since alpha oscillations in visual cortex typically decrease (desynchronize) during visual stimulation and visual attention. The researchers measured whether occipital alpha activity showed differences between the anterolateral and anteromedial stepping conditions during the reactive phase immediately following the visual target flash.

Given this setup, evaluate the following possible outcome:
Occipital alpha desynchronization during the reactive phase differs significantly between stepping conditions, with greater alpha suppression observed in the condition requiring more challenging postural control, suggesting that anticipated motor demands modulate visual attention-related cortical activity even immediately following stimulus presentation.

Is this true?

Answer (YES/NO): YES